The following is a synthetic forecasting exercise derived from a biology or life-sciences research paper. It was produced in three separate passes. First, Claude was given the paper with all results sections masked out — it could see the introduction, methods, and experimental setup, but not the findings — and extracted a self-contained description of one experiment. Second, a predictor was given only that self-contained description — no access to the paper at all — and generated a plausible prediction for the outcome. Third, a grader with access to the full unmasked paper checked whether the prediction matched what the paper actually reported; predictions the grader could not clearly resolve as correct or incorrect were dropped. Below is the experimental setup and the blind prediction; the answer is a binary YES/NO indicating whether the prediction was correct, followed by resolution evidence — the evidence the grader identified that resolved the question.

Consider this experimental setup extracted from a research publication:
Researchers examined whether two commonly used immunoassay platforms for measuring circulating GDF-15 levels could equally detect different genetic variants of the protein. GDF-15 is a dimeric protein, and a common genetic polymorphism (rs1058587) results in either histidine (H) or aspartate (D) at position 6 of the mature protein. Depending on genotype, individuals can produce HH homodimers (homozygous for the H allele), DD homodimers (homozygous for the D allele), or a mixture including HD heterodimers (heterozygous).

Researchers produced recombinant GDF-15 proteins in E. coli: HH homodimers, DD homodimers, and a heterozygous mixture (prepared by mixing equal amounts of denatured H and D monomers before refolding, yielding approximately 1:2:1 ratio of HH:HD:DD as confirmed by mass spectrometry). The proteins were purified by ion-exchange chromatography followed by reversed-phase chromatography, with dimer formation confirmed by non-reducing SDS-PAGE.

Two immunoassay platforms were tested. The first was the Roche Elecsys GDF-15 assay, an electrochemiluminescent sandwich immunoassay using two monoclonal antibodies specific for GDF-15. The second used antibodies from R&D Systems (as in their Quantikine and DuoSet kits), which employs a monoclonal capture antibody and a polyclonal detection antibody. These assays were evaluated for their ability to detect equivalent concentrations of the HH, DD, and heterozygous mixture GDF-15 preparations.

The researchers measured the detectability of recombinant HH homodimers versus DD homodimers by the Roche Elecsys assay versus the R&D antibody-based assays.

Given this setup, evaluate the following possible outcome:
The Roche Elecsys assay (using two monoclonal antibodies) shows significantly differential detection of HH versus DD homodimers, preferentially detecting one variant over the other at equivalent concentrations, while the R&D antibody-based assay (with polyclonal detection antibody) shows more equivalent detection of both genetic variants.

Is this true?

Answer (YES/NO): NO